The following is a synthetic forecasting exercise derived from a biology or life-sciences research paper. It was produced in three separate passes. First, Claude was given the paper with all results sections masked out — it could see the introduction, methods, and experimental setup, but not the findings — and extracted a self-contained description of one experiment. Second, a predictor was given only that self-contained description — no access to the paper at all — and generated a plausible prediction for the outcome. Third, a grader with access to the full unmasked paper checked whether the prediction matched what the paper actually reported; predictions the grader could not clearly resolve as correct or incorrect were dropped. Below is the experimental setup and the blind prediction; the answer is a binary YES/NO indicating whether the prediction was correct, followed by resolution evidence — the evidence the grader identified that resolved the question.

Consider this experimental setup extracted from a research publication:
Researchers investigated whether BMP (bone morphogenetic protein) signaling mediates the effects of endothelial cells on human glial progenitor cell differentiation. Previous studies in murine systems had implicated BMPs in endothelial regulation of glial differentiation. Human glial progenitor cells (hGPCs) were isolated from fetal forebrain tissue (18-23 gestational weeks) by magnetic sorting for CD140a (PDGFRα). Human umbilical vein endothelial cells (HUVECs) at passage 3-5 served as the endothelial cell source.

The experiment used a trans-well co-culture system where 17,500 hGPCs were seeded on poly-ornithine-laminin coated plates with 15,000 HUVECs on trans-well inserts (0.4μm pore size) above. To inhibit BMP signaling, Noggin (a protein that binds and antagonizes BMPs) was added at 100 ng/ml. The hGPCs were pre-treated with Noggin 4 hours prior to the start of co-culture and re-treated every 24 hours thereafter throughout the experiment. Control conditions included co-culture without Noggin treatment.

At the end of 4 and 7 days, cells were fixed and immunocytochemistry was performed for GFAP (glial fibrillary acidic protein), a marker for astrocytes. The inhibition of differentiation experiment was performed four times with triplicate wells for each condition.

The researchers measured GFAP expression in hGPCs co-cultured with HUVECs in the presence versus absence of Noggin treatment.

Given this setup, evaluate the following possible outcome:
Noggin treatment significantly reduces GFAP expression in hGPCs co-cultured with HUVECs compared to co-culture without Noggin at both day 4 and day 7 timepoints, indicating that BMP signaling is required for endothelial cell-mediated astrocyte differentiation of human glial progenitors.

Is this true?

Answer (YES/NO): YES